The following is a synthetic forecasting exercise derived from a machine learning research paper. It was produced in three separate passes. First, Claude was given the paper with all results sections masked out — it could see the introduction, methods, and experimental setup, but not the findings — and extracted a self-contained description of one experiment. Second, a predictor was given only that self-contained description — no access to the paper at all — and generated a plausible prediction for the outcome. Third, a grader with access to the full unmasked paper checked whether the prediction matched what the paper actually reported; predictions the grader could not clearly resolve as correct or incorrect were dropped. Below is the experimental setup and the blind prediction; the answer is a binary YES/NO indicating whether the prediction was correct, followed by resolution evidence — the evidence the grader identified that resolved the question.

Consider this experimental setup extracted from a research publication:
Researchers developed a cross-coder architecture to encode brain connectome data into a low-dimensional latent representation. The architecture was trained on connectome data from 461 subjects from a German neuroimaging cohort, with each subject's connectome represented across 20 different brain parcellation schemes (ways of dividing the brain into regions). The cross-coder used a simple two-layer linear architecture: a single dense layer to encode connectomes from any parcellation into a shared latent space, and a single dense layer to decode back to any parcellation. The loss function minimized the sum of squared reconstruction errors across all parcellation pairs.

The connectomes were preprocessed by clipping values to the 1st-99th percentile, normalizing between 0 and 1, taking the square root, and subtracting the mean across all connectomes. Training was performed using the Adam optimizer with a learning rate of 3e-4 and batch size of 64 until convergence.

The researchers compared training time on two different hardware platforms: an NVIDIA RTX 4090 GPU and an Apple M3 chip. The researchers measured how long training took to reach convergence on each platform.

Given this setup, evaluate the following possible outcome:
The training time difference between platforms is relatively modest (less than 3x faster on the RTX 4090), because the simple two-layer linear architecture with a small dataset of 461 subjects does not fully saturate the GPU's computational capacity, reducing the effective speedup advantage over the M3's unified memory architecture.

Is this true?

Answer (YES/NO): NO